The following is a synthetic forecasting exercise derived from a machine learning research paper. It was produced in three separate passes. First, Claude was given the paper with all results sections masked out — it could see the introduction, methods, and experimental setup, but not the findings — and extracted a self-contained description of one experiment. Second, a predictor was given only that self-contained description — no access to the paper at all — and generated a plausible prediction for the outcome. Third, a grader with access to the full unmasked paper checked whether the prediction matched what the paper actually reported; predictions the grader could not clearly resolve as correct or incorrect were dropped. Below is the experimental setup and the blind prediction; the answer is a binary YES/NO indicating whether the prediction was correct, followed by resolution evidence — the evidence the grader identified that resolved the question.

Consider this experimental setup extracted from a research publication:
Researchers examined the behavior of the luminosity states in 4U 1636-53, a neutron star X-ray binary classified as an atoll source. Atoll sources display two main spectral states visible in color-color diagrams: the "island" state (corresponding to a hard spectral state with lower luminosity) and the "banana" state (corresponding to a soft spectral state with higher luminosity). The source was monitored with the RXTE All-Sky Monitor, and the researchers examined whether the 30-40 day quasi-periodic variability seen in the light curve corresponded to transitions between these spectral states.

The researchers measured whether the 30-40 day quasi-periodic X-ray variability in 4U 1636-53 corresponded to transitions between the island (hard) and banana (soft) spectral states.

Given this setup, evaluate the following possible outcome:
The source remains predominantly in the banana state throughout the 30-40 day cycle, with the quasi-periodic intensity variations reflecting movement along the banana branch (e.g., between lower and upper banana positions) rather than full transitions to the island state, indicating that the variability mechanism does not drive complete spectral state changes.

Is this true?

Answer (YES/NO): NO